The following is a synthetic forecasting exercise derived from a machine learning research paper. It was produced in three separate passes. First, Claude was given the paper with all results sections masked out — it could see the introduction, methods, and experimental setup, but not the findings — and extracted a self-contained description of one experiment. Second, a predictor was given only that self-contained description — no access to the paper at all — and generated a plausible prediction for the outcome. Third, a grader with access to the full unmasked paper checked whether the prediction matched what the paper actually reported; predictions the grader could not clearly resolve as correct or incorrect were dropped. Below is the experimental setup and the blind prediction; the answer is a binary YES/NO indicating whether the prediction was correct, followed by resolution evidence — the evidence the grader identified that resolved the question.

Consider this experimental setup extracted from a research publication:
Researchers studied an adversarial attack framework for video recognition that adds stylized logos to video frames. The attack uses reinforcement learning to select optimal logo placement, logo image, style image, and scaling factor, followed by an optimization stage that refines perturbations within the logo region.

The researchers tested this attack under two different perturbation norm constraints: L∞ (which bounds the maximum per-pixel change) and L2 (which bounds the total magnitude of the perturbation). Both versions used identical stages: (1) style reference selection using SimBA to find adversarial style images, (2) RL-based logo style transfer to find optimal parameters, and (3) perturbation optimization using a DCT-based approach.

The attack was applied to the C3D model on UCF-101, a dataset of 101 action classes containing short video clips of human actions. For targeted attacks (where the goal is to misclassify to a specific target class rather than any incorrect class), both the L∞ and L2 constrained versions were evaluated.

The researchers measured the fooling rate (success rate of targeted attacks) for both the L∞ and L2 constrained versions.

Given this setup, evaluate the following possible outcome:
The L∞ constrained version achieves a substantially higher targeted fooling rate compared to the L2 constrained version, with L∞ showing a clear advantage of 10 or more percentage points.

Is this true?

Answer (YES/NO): NO